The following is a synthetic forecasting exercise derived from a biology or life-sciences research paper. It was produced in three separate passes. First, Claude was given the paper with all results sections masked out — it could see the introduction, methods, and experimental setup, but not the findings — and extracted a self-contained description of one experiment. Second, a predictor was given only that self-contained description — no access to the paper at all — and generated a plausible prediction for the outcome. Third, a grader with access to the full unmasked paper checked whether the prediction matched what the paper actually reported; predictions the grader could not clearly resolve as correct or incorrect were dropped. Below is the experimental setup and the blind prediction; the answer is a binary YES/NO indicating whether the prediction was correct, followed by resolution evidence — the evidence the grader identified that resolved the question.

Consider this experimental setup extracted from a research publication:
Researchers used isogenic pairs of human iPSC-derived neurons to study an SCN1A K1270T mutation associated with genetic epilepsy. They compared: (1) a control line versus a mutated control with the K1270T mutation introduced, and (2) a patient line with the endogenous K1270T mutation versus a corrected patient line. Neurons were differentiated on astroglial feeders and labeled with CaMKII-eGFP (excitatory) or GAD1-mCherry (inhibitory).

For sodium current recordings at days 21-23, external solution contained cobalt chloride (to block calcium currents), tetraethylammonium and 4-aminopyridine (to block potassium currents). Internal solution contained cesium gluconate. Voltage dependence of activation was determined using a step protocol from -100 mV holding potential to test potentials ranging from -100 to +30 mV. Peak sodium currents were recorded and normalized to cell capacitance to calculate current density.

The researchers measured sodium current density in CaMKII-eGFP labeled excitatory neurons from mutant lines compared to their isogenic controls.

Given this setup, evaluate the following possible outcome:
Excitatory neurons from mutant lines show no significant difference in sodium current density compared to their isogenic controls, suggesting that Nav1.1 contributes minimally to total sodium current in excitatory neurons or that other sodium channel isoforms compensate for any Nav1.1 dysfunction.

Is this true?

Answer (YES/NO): NO